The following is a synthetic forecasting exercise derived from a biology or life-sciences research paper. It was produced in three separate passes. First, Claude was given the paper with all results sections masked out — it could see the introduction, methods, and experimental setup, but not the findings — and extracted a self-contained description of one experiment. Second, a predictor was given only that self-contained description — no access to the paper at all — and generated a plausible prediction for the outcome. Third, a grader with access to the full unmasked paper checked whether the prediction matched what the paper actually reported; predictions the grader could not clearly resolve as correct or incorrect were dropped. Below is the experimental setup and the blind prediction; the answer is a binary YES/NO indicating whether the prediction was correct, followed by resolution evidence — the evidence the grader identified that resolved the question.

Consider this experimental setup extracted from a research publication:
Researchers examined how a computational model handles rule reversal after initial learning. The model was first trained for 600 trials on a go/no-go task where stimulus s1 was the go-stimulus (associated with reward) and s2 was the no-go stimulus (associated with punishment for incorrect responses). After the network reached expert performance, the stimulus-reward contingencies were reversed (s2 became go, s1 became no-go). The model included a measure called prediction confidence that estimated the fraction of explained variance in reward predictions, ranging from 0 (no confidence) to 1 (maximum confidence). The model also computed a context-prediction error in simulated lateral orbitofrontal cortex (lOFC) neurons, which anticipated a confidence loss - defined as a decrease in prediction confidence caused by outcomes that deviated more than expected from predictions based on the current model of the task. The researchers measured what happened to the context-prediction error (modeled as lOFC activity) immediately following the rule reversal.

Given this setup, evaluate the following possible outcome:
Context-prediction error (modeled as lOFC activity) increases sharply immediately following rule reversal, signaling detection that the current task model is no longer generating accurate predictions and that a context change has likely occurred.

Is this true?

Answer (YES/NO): NO